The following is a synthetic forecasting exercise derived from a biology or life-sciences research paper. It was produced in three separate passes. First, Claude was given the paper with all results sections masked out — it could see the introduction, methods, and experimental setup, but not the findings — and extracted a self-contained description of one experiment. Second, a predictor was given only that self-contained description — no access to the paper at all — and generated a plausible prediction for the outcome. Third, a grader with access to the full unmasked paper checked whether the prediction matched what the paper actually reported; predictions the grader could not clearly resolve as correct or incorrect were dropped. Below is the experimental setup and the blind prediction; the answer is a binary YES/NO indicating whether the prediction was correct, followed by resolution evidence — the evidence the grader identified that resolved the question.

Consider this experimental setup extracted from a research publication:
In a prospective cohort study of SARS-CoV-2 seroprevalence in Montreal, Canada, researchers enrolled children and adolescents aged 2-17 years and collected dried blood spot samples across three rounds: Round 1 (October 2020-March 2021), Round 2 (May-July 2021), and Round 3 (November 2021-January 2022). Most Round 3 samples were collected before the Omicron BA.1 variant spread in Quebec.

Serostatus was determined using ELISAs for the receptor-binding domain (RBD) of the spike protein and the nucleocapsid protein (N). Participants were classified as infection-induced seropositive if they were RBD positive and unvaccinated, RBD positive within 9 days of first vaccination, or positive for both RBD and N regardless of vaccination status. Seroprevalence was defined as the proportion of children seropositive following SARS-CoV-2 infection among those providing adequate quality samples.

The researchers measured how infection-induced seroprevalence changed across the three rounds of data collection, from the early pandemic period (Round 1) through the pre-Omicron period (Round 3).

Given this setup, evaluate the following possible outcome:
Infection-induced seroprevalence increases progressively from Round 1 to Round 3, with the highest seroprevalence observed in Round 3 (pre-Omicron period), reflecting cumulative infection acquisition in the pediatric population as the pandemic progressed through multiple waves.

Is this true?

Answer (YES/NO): NO